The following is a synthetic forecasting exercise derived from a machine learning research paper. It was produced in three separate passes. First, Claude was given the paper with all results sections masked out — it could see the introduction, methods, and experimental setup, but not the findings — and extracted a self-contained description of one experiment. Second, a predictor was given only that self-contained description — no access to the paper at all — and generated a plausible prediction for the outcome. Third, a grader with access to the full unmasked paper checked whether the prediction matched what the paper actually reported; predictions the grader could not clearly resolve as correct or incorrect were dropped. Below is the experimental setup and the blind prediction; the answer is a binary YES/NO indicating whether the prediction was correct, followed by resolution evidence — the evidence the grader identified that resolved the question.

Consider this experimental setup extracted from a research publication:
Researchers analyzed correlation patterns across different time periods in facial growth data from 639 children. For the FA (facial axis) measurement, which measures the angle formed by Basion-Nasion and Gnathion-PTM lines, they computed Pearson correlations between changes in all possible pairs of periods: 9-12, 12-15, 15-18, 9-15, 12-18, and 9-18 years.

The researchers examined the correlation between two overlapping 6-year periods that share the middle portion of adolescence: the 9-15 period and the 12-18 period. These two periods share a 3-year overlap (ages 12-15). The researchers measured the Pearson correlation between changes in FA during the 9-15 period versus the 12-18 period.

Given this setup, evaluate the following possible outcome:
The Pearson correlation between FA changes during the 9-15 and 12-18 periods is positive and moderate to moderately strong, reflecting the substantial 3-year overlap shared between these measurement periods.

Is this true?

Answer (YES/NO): NO